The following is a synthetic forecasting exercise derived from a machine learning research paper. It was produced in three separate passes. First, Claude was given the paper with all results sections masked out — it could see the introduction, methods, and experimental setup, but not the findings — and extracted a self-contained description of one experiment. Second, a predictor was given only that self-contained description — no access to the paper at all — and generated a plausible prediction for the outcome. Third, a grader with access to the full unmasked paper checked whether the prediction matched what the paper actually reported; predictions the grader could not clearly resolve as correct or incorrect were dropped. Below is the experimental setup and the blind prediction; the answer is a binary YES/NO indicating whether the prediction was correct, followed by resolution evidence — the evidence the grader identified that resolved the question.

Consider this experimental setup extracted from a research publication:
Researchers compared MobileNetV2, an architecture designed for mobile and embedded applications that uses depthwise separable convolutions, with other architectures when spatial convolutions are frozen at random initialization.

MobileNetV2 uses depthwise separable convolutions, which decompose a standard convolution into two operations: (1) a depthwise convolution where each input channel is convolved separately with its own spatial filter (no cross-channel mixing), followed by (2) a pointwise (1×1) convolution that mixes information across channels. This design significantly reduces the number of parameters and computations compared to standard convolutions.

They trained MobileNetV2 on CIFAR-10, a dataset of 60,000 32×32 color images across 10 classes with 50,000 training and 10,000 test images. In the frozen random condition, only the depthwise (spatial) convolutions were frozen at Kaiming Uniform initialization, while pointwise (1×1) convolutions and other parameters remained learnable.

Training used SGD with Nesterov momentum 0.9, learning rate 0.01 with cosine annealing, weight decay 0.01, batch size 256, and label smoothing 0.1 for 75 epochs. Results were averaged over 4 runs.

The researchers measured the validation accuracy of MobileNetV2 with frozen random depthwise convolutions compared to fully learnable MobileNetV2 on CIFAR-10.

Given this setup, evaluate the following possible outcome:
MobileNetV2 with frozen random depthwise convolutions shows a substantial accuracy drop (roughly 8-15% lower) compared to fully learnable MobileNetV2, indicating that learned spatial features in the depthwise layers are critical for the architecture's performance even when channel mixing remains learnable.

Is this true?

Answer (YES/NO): NO